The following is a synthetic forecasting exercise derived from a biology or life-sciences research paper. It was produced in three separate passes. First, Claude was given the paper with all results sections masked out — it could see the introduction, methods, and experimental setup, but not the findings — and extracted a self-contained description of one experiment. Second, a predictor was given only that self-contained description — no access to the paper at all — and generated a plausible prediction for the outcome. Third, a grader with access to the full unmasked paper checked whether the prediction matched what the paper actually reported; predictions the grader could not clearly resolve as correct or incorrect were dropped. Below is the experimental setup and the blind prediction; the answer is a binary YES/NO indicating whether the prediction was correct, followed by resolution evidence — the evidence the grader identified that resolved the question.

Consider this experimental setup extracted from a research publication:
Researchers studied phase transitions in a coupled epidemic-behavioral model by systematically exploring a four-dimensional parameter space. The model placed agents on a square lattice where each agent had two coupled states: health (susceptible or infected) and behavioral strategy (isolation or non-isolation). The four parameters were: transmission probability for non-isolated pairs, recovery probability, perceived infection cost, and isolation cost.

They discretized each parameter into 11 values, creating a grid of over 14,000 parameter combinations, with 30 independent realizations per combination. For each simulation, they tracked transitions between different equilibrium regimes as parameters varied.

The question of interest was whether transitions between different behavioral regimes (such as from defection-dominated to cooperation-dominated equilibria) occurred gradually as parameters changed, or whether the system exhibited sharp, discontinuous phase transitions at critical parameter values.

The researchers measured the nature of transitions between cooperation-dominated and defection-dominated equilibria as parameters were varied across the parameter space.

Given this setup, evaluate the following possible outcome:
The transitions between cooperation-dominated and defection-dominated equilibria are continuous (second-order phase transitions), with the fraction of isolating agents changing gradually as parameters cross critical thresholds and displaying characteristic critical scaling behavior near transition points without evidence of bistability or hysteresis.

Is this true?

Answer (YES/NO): NO